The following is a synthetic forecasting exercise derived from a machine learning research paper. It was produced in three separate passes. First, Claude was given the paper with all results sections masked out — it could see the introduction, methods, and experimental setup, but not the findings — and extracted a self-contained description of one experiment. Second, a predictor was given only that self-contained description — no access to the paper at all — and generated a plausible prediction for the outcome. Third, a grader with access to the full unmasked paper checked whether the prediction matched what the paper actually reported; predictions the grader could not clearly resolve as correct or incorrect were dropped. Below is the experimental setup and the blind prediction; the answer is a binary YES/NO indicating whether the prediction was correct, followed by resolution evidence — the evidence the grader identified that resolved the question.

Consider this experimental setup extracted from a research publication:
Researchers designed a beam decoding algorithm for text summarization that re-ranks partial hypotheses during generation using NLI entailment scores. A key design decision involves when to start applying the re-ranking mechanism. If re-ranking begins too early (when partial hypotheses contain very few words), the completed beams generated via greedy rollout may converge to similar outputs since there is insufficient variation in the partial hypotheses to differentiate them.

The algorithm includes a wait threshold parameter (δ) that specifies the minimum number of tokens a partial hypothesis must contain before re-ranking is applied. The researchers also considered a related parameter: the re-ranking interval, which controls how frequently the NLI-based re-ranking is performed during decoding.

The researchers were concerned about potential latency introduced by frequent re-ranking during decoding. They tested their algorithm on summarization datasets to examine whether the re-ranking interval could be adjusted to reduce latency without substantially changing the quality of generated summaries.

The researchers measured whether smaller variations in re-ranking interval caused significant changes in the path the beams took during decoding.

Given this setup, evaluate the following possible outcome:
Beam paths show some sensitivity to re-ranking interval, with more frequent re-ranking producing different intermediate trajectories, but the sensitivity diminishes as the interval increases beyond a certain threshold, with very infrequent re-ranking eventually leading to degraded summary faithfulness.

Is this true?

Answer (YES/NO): NO